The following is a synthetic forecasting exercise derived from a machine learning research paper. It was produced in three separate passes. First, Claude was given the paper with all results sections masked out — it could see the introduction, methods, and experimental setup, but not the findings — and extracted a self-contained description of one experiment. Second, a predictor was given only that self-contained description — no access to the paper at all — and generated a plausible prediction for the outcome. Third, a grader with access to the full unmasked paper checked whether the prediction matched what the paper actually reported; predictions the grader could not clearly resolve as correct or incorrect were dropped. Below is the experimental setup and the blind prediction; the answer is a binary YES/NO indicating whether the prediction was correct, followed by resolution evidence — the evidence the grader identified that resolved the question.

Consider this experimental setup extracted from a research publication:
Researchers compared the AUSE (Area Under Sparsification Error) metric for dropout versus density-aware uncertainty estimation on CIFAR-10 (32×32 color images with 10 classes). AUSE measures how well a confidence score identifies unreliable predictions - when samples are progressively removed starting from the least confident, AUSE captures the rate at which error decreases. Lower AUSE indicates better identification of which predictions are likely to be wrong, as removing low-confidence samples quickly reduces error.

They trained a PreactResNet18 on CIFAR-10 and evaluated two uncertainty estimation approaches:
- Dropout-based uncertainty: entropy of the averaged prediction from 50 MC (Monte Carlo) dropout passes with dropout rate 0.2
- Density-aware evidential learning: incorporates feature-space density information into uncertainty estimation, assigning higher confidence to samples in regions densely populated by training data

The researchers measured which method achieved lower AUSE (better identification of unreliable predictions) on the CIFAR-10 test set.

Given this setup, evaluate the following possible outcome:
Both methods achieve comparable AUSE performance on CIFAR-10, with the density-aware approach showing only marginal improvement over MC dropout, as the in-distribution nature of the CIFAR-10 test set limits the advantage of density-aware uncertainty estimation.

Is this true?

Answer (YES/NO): NO